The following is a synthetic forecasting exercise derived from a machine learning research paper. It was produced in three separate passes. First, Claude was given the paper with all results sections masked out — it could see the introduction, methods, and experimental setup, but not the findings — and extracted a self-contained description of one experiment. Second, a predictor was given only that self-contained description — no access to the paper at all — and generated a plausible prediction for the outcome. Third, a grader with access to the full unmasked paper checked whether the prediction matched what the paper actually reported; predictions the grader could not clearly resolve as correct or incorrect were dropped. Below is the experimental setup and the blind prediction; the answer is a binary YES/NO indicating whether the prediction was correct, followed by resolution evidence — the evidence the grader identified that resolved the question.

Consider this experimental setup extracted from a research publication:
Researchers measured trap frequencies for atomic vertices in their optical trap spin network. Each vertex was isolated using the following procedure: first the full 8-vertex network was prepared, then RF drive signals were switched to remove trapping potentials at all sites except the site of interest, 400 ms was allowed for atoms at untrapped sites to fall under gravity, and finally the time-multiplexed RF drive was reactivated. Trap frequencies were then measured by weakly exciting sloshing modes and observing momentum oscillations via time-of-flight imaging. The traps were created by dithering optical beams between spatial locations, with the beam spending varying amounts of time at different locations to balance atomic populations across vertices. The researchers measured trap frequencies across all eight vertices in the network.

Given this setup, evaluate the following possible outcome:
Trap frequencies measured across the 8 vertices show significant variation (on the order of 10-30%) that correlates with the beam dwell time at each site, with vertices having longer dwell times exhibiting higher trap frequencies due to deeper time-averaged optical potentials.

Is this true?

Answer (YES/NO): NO